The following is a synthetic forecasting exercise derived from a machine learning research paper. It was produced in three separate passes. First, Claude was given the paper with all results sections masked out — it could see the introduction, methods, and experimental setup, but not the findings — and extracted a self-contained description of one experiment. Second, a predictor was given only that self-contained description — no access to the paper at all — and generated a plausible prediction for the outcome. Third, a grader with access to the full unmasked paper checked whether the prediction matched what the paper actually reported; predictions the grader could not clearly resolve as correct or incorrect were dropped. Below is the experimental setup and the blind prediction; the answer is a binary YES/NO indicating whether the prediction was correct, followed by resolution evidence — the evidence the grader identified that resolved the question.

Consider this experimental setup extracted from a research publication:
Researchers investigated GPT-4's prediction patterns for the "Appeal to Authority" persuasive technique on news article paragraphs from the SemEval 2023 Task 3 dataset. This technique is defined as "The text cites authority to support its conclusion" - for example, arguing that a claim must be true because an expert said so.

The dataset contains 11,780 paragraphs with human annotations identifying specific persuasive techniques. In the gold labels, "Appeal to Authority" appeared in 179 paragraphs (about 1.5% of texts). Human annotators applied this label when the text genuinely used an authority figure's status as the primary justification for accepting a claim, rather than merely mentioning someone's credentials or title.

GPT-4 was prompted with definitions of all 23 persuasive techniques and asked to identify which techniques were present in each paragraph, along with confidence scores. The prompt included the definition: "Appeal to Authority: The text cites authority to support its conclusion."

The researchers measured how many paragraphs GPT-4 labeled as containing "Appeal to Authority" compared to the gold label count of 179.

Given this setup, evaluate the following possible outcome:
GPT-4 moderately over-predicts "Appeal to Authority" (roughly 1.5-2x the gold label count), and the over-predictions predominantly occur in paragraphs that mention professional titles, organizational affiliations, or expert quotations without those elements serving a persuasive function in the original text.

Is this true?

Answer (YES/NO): NO